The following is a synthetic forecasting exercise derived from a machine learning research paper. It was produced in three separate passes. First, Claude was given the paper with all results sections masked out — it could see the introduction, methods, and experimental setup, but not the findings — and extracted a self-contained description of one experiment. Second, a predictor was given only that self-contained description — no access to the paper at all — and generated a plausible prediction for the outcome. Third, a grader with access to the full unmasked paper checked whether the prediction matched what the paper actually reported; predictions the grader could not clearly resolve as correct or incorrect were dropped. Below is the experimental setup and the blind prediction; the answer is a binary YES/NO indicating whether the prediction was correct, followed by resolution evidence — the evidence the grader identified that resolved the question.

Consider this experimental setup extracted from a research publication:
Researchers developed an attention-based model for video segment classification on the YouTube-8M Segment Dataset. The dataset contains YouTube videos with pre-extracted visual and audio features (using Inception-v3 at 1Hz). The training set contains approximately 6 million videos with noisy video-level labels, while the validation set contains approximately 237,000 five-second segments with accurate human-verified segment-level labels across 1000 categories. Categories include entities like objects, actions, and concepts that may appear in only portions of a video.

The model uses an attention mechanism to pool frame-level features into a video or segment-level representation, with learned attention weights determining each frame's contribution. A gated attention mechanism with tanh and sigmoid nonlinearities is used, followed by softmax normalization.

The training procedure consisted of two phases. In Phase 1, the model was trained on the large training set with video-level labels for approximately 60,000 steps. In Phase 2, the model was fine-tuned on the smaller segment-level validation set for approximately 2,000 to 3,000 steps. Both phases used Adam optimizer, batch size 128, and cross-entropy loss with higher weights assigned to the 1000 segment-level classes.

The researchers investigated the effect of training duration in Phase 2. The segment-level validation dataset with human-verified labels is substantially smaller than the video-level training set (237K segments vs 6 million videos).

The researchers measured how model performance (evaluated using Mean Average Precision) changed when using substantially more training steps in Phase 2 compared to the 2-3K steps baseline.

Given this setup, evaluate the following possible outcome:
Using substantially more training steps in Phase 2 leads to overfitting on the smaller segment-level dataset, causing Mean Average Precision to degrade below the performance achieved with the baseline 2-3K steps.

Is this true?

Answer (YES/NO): YES